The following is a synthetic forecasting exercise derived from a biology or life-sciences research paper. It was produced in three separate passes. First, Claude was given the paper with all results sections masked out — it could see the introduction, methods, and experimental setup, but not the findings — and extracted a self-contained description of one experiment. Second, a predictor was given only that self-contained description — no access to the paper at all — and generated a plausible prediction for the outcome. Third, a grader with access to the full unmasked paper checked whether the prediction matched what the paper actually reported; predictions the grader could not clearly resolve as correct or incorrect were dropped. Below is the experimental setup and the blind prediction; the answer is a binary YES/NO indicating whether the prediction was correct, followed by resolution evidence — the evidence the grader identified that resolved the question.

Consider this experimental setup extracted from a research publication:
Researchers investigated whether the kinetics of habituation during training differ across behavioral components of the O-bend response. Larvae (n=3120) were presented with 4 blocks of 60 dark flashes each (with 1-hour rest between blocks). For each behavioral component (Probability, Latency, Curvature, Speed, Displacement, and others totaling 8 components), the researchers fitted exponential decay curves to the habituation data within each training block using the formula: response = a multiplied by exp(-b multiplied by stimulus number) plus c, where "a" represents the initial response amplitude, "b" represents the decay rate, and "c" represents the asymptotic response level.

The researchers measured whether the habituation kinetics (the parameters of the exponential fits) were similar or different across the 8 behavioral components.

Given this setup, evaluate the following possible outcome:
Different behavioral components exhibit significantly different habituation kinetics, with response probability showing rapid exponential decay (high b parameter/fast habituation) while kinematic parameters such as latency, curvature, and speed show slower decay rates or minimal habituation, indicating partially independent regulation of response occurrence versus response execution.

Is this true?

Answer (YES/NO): NO